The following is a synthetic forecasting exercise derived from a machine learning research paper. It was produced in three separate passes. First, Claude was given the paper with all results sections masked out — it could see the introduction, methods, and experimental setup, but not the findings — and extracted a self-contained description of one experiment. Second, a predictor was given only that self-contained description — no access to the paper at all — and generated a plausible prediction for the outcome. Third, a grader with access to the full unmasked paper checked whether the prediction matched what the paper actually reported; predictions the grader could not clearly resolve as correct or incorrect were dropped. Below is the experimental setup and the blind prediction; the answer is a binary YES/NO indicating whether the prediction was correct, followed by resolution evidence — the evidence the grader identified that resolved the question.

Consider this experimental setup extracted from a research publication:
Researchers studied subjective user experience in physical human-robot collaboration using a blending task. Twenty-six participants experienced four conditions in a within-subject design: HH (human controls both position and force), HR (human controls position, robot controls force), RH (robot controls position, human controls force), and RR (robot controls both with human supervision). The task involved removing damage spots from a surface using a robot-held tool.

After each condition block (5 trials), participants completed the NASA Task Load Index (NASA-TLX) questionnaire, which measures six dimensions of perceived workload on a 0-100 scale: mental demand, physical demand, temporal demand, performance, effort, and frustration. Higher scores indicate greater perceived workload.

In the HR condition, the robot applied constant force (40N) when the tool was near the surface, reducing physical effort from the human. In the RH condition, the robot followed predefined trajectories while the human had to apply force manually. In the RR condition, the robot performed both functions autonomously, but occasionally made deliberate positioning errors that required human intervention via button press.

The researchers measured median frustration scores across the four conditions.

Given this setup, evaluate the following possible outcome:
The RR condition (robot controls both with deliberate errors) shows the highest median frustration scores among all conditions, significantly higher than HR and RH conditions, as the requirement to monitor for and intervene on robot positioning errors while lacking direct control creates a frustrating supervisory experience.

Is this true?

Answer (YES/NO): NO